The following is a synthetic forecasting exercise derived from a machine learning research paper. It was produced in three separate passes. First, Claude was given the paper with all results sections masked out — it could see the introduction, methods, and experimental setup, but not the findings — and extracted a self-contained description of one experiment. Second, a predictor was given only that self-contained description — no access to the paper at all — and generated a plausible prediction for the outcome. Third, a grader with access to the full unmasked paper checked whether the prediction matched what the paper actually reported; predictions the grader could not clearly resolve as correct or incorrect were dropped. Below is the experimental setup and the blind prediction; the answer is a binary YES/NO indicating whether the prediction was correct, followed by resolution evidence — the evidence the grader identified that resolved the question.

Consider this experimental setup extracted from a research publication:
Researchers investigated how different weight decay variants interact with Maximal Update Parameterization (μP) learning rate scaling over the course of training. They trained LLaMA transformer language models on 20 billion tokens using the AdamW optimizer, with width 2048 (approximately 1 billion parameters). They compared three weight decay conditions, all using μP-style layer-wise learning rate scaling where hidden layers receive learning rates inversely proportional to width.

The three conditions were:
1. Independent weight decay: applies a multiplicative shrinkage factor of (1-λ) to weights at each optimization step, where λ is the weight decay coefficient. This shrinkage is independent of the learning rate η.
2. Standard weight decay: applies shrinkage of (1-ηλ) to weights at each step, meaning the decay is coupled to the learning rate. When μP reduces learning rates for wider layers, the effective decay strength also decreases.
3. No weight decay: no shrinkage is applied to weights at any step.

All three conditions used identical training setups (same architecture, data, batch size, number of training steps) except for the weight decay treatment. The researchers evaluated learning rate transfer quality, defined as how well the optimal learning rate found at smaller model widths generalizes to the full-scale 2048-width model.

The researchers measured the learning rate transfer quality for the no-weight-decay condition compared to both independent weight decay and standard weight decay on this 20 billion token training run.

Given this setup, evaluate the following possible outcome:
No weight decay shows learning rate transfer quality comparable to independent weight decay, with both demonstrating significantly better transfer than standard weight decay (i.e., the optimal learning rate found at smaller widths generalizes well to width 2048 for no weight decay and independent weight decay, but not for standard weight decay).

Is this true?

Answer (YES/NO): NO